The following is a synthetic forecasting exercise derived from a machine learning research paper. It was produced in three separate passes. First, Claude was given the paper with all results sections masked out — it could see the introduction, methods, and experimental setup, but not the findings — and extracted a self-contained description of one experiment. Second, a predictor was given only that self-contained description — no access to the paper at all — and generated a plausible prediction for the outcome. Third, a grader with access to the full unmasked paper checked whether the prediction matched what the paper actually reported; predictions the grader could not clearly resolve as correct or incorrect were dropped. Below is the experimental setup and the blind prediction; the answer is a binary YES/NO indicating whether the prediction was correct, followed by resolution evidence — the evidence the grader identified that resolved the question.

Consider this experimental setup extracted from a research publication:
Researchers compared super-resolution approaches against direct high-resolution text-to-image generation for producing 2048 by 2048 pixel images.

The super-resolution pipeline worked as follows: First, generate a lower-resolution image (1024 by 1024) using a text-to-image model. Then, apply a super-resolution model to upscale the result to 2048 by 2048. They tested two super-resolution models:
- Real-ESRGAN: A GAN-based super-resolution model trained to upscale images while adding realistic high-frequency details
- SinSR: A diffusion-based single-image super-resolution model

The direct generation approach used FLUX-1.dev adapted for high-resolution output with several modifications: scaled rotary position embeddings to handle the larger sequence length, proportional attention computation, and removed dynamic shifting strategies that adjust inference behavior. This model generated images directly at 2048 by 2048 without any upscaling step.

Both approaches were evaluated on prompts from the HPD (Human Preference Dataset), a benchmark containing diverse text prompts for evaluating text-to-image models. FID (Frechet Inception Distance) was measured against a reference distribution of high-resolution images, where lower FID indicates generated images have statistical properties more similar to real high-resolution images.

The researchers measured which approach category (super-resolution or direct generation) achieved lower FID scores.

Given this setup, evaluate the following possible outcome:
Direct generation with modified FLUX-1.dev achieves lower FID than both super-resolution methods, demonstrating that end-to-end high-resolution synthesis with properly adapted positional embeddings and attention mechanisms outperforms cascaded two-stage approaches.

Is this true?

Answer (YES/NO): YES